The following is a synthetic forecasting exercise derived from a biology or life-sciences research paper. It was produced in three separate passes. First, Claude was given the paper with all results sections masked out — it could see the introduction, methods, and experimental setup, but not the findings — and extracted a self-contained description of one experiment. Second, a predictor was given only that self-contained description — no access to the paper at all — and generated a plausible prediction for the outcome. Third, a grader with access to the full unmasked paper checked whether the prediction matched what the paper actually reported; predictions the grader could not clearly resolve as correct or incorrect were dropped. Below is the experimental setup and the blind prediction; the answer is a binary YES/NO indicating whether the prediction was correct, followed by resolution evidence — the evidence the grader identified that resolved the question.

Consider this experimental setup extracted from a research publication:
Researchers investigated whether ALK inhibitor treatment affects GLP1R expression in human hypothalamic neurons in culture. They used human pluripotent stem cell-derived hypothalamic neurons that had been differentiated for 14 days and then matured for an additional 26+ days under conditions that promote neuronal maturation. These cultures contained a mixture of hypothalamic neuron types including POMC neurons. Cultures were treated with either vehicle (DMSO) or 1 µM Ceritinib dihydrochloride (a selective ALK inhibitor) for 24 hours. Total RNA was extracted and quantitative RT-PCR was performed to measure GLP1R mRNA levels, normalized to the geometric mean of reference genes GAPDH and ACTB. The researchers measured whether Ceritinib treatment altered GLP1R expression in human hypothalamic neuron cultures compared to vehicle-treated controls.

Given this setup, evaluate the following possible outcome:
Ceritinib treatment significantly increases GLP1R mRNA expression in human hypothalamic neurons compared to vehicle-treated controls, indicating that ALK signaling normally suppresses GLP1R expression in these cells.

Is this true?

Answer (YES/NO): YES